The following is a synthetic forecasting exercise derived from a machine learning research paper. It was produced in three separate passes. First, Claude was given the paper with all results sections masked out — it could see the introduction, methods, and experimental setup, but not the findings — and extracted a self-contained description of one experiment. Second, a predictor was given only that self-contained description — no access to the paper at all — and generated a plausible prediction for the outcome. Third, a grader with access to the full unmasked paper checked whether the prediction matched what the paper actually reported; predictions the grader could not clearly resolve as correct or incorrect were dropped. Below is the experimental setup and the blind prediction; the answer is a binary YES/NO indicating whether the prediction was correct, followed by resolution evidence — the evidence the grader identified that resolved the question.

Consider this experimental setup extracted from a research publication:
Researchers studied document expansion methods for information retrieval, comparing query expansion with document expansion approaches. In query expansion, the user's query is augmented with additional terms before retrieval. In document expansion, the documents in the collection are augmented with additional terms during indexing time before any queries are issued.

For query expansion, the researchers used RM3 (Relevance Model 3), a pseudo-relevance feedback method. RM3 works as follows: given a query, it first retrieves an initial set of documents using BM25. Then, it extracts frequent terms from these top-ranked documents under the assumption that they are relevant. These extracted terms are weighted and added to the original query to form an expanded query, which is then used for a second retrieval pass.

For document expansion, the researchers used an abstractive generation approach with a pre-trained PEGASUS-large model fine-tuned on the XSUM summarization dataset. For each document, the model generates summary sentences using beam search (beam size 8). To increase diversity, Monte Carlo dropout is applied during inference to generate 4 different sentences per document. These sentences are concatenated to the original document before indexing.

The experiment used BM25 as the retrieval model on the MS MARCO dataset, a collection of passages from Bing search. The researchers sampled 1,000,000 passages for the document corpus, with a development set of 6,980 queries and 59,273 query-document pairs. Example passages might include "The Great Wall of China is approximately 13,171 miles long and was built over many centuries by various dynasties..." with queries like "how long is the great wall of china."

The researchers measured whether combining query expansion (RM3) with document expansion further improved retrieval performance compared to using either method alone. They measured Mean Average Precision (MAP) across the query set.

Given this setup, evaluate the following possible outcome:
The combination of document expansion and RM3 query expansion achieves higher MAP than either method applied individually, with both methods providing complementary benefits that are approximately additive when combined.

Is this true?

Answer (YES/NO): NO